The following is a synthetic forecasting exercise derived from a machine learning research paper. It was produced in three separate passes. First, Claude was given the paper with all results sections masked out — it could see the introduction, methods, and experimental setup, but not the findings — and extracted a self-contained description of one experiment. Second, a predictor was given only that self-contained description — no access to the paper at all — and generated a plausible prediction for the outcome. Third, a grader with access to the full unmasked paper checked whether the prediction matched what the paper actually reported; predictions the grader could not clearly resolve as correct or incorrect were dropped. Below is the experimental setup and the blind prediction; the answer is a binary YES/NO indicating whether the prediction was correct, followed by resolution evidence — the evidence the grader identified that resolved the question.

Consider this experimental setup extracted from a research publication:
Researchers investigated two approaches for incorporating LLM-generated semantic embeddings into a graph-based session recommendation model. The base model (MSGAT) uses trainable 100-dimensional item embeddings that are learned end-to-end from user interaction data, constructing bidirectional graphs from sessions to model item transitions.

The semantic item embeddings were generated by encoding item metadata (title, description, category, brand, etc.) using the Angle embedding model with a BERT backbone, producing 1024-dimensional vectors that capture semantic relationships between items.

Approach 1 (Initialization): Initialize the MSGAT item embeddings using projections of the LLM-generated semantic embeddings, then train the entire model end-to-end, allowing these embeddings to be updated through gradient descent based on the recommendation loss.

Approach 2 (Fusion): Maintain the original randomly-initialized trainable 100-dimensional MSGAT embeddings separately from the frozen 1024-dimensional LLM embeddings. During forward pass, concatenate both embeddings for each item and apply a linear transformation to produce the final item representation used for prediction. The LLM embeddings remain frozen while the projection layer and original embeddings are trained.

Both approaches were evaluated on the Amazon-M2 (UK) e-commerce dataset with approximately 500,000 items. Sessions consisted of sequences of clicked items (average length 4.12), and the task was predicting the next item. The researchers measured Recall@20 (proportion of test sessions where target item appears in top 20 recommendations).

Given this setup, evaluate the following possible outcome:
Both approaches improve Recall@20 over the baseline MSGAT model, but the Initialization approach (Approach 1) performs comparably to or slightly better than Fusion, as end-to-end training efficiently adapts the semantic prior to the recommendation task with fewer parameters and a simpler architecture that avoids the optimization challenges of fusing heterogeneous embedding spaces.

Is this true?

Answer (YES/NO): NO